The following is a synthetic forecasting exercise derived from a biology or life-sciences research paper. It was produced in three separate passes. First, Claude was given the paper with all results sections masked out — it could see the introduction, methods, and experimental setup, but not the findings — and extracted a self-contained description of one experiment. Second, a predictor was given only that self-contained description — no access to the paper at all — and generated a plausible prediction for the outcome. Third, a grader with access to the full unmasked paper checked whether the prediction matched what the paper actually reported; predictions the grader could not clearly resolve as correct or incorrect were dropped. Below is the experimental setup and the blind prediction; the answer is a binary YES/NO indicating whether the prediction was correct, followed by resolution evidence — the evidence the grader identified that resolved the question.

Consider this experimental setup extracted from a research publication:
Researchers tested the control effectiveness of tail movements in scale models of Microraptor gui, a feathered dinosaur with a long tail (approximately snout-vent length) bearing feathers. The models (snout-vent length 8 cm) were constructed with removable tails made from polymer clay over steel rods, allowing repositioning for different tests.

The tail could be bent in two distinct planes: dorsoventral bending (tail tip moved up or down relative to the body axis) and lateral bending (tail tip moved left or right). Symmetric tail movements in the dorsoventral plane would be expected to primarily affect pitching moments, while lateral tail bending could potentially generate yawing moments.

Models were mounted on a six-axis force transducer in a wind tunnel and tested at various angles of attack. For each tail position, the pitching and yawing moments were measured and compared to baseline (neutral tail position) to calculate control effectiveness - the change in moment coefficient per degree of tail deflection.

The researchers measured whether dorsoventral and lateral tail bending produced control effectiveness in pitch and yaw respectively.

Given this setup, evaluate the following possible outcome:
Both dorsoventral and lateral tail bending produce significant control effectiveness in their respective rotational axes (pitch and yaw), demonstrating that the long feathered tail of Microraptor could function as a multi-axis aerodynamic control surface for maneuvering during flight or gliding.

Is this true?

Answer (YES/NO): YES